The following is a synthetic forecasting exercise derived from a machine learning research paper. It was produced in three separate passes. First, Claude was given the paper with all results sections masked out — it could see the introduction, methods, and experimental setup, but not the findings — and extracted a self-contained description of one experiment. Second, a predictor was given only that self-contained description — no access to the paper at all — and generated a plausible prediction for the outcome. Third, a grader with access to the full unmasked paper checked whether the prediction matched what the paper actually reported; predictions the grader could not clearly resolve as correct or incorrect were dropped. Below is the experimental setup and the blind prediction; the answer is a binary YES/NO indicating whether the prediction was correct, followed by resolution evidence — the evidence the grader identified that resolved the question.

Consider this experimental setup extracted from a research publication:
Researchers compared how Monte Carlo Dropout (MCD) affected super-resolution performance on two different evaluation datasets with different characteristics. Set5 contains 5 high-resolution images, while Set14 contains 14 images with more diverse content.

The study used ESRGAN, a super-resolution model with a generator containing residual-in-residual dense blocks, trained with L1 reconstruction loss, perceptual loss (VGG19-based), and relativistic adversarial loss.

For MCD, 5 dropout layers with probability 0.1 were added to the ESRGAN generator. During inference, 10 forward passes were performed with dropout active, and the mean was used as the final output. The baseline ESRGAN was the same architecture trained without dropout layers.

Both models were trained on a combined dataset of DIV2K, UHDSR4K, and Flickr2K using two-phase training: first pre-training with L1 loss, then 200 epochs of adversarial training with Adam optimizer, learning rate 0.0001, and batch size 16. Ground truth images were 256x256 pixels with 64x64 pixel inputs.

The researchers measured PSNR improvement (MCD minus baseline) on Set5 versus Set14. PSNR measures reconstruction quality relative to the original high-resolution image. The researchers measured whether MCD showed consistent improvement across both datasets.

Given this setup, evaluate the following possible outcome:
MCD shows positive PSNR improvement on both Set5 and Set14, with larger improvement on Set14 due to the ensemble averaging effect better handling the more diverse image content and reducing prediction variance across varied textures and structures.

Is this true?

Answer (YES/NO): NO